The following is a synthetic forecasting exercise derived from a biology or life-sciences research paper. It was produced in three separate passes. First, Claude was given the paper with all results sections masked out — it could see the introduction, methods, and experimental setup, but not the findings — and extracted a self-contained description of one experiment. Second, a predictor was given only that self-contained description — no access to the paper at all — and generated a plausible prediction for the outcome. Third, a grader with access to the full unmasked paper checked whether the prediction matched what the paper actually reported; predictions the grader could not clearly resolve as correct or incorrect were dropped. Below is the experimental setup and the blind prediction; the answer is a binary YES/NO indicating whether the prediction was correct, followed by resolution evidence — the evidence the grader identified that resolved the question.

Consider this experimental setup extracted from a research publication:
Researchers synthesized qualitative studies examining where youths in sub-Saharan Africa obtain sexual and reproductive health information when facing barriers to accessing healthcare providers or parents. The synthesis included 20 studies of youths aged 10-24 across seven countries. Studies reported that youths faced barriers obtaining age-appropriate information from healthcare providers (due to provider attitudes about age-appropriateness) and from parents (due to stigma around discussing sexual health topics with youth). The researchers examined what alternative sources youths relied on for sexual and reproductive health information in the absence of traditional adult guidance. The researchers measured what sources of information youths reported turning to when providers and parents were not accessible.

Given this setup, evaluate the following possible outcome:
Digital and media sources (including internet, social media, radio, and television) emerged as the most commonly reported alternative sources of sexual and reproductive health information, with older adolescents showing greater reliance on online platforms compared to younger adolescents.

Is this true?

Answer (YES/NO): NO